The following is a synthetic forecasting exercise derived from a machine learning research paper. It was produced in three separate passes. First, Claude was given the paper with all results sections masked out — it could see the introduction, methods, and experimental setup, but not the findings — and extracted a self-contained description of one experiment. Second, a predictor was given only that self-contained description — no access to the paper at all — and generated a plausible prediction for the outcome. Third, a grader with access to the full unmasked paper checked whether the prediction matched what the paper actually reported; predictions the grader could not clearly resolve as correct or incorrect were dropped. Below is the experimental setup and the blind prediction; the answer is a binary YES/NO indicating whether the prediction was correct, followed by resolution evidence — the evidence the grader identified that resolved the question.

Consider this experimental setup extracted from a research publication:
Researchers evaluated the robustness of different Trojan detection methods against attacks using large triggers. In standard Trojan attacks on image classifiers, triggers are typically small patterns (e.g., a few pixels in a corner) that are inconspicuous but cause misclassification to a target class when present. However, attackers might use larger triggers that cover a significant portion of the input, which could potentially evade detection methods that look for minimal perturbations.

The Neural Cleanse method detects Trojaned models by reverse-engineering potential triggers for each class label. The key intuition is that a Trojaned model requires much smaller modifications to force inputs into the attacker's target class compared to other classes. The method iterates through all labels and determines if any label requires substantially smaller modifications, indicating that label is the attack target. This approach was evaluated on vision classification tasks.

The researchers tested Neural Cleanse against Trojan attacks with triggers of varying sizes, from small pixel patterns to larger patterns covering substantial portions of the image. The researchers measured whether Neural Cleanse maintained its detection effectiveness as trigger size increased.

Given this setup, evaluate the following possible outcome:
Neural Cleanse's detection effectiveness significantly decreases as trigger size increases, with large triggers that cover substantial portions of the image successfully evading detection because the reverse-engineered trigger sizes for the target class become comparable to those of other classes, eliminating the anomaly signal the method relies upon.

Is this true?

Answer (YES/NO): YES